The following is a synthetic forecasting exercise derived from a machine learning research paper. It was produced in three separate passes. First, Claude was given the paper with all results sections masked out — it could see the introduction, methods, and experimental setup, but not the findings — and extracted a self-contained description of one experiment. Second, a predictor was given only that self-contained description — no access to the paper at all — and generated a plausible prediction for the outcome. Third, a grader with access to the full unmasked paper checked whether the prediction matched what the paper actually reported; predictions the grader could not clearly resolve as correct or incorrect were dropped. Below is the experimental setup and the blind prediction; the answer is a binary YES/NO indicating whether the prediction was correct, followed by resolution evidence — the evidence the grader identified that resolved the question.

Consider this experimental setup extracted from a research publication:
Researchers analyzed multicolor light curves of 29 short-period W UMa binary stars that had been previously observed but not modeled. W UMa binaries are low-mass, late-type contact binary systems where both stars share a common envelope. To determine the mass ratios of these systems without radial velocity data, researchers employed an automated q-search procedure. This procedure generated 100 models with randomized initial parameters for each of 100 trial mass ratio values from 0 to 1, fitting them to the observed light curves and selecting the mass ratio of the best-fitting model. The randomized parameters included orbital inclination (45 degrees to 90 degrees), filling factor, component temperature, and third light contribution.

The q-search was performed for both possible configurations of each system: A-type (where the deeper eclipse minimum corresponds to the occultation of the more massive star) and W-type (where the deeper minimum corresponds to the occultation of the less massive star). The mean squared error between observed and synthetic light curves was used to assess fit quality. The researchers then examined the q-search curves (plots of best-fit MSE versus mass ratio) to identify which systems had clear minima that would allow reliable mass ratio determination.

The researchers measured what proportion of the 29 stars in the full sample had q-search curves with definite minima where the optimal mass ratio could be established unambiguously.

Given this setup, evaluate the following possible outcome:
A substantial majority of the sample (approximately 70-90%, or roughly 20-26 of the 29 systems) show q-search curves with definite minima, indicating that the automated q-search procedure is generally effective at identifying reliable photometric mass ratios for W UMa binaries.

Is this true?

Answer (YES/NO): NO